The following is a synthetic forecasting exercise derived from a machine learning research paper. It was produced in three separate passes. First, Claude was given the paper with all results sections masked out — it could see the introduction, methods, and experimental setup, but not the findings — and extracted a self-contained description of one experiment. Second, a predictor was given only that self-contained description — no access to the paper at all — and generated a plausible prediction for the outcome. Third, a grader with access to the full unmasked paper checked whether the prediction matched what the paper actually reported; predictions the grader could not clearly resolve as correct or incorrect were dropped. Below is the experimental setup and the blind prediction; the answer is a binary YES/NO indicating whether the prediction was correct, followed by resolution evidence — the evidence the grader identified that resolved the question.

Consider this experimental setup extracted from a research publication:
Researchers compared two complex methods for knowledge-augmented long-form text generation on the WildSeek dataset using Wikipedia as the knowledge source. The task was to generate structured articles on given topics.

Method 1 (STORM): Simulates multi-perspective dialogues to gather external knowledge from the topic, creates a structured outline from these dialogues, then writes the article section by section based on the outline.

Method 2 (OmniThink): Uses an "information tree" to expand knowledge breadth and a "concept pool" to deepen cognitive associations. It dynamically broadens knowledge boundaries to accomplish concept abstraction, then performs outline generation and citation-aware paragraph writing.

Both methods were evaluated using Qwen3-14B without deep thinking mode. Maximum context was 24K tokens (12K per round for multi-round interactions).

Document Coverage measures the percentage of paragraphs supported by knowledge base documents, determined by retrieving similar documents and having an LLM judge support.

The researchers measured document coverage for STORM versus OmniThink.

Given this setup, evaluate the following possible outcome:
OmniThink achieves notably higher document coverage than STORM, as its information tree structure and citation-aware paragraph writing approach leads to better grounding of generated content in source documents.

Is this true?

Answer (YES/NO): YES